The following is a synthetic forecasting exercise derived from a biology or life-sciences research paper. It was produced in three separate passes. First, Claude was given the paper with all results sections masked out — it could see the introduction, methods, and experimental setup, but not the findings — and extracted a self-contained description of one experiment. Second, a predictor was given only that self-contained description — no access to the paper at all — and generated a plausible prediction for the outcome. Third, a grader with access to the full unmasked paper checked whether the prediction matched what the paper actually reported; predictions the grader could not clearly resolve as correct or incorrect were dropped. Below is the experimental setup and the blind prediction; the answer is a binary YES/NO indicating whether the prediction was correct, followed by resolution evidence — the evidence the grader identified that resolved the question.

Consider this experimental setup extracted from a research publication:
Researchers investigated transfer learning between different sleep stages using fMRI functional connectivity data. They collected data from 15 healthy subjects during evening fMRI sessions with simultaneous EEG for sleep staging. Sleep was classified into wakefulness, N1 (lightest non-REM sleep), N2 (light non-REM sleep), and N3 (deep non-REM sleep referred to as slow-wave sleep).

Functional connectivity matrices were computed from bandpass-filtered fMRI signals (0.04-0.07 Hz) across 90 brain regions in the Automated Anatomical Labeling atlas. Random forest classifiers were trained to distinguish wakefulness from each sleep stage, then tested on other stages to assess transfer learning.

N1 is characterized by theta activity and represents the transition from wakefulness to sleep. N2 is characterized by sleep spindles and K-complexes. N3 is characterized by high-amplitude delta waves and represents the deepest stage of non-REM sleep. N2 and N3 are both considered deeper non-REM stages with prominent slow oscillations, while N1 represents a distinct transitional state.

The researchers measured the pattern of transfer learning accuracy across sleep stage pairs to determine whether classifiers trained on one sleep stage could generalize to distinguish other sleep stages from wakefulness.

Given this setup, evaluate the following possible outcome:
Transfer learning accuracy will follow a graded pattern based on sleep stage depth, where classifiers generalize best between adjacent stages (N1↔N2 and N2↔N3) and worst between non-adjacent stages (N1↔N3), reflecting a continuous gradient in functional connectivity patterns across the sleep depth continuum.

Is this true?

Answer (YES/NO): NO